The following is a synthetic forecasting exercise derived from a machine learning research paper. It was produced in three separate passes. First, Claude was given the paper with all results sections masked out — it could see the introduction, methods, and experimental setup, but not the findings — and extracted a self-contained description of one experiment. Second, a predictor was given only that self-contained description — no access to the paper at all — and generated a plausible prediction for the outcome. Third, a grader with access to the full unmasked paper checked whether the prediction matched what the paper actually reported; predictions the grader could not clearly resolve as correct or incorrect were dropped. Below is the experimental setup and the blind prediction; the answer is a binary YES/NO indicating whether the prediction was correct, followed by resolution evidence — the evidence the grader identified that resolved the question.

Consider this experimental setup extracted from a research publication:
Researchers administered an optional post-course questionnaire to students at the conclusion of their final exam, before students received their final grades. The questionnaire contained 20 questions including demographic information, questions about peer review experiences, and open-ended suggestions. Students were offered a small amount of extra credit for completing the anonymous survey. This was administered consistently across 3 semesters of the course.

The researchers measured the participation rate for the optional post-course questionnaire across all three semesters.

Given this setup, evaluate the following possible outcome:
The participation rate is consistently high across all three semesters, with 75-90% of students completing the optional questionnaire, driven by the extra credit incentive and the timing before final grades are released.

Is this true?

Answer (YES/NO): NO